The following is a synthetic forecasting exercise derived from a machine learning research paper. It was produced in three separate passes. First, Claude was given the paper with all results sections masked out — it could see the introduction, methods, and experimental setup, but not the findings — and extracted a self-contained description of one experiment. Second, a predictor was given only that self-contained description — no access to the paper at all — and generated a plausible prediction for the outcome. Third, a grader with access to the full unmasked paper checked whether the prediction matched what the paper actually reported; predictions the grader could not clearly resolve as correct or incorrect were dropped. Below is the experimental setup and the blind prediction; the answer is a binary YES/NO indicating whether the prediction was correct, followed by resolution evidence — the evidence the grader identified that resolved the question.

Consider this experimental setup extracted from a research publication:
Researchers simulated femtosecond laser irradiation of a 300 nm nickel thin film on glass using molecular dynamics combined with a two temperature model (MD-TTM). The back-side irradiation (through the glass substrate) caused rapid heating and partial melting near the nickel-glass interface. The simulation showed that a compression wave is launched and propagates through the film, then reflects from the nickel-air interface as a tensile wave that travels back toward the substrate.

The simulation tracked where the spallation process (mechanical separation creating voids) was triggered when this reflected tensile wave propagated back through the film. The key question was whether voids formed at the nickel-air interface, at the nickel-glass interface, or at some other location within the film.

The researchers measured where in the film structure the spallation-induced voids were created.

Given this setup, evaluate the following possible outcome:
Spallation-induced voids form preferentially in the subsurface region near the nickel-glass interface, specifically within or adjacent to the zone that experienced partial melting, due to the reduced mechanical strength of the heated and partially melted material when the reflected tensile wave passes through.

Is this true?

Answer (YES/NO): YES